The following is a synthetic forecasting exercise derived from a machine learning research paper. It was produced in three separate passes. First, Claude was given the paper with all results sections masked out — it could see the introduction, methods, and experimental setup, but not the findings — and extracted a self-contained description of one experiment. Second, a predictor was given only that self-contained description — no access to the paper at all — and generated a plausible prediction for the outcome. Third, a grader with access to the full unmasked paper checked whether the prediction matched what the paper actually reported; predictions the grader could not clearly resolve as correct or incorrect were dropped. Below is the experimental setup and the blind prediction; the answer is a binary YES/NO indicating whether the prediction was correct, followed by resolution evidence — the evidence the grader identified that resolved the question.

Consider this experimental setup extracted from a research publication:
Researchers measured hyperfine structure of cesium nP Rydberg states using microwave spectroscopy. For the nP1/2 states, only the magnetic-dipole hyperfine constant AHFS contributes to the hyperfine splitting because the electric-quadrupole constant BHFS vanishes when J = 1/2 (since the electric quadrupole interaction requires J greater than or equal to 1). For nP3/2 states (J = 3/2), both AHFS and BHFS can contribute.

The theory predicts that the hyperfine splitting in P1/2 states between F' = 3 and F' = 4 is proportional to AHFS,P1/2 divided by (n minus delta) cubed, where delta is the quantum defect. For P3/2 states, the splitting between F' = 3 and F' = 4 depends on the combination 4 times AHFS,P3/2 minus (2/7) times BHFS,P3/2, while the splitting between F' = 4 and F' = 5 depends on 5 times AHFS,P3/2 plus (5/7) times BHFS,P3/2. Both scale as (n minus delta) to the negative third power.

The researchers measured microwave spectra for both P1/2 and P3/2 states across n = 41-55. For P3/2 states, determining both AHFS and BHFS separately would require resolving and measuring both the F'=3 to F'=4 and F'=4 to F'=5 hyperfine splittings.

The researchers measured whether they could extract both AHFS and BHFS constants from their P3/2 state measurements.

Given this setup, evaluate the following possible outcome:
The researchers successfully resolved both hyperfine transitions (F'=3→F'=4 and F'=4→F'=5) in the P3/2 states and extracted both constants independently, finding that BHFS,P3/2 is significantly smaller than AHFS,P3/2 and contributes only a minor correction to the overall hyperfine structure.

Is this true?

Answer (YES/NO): YES